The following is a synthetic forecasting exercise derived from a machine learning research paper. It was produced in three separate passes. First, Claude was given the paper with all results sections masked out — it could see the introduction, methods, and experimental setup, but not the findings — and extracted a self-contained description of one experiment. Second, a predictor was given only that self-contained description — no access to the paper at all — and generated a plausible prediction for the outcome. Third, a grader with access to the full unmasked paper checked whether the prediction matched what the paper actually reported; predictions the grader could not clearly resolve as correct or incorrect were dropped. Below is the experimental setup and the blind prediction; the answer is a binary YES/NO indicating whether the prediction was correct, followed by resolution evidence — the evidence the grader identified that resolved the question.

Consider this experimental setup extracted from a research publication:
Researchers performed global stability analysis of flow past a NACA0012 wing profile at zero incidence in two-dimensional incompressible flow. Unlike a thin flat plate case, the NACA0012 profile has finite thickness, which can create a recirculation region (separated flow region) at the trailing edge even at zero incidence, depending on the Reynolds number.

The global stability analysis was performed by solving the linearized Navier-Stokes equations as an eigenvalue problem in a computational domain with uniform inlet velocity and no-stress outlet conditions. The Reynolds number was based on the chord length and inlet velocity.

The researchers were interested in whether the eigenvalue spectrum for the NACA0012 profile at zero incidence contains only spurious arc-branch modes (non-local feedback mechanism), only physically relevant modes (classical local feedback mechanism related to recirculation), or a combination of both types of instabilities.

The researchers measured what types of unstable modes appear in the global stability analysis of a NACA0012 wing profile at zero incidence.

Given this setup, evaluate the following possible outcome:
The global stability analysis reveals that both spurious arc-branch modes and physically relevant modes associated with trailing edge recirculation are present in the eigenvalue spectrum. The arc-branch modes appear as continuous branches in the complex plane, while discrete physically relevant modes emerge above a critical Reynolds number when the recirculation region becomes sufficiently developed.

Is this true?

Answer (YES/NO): YES